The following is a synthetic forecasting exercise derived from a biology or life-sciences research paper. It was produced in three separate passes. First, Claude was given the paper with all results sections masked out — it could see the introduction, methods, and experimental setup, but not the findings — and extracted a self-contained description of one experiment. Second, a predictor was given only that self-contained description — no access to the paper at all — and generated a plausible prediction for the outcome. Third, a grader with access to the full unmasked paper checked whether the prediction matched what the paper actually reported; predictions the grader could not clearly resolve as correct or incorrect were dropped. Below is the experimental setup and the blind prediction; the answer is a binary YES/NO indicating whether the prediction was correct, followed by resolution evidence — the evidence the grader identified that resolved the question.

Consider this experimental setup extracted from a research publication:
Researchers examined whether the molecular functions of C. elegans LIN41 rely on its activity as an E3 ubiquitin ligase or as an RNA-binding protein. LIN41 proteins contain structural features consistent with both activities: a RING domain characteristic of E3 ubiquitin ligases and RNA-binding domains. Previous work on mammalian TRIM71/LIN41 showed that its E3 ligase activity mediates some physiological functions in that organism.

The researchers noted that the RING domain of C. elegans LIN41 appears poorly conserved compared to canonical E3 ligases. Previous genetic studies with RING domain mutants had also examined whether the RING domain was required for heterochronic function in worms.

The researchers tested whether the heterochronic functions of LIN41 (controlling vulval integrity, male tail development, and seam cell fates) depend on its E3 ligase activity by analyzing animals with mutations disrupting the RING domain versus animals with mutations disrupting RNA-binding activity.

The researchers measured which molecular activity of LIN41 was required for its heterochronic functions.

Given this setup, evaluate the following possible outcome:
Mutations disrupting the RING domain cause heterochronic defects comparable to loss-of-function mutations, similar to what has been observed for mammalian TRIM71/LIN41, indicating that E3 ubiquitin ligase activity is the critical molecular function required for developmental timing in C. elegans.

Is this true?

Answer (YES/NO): NO